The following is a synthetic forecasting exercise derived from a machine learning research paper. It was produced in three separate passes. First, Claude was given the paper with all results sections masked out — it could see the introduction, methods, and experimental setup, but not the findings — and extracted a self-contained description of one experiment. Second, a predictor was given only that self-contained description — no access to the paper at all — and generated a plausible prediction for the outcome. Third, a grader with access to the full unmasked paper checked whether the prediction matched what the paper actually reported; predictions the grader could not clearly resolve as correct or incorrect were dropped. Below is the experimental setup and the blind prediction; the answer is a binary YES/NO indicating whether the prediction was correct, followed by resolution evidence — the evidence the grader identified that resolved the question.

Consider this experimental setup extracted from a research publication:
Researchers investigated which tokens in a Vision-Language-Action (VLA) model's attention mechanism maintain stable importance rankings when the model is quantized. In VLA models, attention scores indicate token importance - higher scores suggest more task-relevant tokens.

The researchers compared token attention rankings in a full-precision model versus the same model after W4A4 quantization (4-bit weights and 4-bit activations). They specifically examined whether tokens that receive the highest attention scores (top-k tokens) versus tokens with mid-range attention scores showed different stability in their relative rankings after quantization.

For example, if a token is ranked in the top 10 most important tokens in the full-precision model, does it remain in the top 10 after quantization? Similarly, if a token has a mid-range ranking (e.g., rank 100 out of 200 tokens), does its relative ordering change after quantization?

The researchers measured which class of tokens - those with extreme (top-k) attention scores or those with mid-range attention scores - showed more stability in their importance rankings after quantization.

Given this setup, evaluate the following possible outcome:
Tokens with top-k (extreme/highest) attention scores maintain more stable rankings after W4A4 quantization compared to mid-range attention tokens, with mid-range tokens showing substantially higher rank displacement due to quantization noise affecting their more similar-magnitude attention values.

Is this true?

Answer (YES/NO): YES